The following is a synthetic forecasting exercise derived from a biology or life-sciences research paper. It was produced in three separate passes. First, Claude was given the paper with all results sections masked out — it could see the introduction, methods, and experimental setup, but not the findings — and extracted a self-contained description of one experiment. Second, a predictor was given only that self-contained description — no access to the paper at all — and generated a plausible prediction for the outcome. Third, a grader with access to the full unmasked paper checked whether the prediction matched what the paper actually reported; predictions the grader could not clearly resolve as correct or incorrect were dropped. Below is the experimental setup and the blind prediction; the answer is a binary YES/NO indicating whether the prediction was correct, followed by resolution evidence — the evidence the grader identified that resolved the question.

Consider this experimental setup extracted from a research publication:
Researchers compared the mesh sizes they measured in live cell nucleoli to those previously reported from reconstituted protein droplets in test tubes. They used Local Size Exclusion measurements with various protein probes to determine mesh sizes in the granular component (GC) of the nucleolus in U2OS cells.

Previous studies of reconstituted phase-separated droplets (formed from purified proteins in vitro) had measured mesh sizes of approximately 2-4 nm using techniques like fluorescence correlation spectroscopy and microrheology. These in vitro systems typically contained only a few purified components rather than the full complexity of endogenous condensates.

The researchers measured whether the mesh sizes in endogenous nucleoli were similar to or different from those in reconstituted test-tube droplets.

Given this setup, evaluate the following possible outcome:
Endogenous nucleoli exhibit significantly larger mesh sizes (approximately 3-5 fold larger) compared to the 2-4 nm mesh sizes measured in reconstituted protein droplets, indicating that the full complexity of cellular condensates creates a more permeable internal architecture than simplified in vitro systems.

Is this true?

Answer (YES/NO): NO